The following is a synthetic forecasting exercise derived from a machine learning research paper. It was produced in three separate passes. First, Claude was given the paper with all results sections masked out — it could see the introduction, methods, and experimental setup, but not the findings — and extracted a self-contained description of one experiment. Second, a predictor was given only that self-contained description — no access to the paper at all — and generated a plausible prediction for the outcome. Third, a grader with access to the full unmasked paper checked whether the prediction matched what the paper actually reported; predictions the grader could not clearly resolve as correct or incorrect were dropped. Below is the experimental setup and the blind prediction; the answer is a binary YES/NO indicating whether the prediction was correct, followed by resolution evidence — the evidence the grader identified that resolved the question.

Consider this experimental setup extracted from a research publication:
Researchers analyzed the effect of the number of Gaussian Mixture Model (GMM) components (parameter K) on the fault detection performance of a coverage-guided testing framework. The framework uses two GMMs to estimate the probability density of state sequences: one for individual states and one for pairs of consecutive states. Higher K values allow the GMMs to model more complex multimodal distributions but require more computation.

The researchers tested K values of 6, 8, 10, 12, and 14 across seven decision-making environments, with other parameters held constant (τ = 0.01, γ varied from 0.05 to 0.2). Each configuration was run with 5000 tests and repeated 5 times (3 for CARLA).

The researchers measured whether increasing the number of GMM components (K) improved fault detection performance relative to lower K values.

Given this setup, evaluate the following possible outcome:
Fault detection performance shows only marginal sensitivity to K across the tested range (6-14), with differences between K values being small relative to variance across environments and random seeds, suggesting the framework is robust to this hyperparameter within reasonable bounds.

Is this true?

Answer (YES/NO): YES